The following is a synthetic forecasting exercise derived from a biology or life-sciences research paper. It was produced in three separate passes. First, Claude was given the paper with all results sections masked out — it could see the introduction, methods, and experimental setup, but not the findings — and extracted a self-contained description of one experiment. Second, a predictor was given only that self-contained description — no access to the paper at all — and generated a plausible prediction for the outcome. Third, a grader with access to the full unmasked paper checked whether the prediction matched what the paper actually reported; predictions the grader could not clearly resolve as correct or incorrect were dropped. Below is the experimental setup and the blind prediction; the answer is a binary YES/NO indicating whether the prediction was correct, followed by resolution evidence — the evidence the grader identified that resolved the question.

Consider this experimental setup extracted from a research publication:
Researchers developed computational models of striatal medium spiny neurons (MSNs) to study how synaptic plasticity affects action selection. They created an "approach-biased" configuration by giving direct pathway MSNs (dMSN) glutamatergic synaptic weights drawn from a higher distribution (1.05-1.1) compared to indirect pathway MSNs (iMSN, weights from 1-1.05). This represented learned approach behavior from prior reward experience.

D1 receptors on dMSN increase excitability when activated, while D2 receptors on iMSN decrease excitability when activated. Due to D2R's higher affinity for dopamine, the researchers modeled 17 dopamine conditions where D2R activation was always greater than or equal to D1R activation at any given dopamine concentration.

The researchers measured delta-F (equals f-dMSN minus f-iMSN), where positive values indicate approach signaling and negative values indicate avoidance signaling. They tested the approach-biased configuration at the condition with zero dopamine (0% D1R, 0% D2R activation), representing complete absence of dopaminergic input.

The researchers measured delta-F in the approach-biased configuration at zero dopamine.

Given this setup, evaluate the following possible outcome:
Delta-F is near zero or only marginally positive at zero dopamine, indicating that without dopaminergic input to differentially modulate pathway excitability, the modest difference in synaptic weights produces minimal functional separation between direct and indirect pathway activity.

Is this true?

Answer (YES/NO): NO